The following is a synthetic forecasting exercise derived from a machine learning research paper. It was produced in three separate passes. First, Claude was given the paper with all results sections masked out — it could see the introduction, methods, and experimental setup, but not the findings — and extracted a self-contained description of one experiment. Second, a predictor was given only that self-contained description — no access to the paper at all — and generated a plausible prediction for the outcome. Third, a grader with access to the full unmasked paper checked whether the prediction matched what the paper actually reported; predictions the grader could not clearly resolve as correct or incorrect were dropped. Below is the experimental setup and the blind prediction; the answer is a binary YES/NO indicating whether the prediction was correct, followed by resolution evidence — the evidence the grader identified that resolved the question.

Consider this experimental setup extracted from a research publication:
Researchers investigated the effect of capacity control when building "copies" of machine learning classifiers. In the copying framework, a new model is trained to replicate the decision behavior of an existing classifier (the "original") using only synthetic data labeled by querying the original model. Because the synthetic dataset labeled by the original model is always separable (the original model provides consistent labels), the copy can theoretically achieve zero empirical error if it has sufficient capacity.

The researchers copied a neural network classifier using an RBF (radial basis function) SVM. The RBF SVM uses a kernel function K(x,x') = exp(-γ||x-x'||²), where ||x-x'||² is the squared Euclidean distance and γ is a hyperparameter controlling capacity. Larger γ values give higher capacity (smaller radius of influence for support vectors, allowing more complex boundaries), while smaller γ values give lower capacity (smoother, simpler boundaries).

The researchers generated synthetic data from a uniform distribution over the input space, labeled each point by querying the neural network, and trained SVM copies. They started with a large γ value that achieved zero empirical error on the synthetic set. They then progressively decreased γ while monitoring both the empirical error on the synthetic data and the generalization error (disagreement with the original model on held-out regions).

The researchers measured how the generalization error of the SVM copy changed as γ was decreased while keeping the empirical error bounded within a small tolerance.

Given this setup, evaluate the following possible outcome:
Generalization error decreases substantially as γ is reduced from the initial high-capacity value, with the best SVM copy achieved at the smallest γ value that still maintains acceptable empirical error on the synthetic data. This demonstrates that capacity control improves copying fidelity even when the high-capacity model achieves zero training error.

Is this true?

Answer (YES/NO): YES